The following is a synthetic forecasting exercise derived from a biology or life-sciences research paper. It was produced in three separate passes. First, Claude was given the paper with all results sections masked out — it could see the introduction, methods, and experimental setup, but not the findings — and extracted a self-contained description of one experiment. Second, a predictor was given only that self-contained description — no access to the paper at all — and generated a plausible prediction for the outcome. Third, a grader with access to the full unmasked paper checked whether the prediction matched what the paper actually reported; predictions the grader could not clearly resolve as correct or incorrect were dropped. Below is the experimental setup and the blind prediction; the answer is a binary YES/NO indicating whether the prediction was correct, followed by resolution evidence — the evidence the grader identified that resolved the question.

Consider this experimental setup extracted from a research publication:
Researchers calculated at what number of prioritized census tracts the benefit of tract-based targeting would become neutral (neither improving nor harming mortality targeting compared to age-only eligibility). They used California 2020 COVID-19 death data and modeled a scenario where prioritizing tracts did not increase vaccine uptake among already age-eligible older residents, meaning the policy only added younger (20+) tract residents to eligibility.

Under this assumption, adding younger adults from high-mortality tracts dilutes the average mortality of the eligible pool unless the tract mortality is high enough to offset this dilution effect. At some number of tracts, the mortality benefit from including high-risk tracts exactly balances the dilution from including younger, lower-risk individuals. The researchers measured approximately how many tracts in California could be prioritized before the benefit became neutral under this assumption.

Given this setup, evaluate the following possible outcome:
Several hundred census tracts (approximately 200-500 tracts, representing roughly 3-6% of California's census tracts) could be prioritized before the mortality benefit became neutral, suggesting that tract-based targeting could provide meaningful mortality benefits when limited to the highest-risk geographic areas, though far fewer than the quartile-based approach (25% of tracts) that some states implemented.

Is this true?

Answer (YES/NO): YES